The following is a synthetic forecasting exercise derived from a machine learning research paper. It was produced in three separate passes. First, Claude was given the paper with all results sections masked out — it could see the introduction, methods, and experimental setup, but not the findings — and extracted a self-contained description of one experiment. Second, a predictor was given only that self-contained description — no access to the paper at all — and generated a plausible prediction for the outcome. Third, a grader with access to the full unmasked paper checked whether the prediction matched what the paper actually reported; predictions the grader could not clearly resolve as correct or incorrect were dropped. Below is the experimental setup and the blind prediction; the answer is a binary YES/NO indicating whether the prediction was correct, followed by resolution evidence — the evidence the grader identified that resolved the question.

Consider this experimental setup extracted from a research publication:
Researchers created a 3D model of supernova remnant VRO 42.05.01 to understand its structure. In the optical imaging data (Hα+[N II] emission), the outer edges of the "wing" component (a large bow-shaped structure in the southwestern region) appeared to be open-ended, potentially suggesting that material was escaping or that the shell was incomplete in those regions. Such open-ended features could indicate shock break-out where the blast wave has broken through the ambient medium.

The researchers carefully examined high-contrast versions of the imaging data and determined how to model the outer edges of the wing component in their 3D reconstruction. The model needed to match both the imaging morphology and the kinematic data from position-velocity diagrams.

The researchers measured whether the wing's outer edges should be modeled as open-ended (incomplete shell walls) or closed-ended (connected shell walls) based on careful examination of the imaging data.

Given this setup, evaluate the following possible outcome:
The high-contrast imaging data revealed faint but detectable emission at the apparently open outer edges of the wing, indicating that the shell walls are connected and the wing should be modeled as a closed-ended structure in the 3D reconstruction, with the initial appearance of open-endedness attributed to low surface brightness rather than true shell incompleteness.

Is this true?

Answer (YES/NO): YES